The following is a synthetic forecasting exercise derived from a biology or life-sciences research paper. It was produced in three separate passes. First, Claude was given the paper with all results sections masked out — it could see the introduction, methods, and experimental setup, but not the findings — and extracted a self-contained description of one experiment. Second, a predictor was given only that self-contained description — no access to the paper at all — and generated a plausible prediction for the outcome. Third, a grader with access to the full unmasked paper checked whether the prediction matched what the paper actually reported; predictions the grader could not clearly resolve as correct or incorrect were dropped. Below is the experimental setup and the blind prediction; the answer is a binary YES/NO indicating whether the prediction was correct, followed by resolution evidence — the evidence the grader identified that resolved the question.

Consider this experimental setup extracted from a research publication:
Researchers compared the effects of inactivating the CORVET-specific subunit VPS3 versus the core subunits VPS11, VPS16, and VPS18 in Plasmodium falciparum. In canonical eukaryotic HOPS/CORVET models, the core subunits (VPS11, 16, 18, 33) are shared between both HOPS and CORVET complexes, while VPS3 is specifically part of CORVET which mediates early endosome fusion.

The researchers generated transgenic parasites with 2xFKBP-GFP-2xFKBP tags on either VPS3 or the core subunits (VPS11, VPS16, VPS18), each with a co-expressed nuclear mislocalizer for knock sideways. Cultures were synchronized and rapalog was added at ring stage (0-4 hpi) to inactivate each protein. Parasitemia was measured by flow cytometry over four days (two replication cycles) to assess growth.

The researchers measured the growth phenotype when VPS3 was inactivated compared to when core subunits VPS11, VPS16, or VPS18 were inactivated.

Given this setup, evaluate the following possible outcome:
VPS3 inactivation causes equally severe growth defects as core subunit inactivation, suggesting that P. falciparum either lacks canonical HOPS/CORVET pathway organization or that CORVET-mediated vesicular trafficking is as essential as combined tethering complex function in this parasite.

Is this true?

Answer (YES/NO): NO